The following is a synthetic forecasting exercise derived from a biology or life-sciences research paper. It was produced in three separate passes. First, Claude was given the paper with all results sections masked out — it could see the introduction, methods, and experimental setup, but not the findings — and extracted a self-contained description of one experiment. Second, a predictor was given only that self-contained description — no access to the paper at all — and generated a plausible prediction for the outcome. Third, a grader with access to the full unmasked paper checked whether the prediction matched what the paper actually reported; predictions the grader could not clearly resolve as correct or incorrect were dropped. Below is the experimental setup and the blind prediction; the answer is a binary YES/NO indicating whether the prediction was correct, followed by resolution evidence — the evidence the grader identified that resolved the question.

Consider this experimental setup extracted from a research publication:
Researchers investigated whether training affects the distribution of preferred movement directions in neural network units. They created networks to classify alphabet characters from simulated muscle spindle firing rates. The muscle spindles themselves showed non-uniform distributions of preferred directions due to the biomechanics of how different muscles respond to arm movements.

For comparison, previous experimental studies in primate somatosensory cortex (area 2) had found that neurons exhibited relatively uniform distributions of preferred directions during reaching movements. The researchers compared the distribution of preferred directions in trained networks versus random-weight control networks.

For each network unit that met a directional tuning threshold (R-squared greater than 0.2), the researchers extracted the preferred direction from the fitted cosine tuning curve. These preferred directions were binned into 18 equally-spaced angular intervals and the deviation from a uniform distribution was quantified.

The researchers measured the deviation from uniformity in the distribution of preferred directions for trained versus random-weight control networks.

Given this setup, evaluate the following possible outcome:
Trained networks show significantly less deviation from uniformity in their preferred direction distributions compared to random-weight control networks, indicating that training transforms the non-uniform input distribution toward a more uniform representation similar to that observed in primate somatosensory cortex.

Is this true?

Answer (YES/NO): YES